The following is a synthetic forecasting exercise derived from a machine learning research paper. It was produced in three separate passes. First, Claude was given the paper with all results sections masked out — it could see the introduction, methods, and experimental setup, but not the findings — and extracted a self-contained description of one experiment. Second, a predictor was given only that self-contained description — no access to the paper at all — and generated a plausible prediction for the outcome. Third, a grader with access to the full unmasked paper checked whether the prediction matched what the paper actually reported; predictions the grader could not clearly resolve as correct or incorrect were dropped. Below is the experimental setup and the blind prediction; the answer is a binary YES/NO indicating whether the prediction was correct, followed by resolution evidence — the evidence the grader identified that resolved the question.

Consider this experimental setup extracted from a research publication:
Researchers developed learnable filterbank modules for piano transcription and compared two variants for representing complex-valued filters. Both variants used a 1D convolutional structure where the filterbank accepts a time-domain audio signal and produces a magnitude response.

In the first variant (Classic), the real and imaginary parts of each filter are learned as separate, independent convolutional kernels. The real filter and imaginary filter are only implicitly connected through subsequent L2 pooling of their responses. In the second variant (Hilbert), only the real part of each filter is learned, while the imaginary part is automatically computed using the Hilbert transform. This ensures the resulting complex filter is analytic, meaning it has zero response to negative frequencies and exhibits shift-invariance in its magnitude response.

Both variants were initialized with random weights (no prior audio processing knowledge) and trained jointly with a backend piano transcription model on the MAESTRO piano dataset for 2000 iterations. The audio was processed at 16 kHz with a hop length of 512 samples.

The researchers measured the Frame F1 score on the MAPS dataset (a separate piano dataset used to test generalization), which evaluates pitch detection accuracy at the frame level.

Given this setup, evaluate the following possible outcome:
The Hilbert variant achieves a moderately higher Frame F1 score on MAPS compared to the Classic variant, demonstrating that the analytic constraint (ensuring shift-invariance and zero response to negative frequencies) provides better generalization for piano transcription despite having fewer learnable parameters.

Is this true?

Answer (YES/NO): YES